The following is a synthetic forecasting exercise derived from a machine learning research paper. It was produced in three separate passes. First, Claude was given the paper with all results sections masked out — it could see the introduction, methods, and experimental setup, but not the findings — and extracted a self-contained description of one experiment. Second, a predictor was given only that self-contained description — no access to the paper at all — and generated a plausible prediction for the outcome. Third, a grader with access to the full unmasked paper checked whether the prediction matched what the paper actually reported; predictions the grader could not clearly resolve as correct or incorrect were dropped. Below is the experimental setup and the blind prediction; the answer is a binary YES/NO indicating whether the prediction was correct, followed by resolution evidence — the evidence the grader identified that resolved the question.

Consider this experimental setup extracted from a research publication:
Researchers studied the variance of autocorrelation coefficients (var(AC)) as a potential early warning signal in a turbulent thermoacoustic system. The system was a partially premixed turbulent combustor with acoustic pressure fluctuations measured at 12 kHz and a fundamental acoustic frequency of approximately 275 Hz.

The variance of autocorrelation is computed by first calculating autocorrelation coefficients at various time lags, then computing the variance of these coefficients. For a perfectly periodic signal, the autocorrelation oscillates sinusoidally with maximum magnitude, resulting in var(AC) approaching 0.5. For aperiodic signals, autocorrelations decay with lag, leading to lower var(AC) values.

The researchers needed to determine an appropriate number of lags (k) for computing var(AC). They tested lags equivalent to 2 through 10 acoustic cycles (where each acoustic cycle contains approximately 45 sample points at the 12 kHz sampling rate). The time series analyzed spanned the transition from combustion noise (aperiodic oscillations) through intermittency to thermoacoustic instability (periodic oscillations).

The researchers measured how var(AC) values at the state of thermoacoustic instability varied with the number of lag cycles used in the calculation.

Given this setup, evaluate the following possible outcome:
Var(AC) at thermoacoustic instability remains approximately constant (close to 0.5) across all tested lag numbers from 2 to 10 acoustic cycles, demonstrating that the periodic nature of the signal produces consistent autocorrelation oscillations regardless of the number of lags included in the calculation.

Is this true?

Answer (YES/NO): NO